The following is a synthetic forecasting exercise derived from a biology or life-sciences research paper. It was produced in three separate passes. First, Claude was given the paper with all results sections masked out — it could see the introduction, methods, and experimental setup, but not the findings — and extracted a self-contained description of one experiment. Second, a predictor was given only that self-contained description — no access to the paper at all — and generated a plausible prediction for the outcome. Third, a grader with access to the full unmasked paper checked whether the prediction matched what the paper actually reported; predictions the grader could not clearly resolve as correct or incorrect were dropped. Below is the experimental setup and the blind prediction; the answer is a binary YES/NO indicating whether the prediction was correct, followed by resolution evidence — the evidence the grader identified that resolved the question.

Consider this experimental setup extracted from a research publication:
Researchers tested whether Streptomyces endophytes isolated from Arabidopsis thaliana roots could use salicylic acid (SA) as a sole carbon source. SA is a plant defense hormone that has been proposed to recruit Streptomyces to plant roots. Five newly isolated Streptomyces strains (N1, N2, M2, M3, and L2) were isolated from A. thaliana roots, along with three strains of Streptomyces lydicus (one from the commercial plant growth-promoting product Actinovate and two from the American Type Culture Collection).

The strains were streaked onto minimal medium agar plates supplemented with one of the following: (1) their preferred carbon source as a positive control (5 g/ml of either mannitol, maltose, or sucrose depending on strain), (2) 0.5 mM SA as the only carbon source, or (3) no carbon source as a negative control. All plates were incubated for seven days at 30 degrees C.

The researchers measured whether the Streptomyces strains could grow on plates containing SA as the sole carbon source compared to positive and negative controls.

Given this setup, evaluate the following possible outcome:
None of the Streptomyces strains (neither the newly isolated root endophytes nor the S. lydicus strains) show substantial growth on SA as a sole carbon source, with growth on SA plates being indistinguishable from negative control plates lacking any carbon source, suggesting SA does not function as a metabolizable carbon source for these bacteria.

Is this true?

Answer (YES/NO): YES